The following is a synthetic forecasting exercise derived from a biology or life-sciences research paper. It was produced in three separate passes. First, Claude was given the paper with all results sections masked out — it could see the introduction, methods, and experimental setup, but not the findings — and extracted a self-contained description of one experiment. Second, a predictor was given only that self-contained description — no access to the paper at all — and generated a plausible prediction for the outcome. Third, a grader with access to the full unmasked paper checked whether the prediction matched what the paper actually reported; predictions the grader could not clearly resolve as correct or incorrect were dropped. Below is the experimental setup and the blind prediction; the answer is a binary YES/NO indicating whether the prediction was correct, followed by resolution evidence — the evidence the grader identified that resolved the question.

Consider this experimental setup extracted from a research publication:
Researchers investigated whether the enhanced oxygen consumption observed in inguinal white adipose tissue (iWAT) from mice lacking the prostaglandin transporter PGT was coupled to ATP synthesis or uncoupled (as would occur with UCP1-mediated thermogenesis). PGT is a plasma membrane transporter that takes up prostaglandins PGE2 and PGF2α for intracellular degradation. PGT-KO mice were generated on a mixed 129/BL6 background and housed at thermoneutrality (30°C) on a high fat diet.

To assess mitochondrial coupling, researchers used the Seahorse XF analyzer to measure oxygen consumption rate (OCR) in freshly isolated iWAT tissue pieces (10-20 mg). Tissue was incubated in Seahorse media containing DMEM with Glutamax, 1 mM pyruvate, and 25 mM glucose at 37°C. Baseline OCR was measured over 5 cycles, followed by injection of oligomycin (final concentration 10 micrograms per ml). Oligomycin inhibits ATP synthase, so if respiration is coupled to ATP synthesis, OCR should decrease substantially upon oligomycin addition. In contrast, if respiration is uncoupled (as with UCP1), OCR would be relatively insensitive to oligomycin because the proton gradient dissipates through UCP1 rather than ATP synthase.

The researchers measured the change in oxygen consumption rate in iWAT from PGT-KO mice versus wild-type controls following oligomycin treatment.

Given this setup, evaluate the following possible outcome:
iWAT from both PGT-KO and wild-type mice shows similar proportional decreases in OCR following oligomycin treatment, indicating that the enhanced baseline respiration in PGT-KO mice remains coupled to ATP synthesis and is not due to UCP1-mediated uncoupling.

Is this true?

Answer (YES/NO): NO